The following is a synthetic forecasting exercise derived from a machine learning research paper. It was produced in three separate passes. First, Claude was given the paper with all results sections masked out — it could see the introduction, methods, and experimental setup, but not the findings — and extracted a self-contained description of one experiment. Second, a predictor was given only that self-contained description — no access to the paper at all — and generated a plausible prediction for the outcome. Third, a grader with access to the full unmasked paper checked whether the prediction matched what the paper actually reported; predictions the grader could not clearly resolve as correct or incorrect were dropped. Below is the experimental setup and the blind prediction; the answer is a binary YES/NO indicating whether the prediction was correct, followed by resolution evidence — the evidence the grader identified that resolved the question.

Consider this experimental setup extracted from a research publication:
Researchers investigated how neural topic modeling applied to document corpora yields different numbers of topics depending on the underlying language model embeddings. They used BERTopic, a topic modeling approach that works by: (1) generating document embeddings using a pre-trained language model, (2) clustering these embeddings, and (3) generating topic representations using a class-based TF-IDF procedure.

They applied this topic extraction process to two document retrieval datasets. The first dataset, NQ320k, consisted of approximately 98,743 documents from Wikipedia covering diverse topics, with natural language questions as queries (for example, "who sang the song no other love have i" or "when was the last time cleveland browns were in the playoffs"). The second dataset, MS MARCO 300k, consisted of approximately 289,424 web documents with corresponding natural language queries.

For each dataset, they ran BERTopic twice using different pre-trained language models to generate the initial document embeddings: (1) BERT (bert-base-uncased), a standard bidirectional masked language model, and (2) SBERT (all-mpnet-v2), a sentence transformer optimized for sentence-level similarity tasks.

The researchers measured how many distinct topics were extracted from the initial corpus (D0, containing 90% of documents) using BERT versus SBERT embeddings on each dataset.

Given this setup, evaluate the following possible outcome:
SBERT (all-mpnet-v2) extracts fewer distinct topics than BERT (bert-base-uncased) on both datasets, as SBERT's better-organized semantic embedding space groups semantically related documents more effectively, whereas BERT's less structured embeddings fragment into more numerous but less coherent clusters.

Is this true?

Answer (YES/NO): NO